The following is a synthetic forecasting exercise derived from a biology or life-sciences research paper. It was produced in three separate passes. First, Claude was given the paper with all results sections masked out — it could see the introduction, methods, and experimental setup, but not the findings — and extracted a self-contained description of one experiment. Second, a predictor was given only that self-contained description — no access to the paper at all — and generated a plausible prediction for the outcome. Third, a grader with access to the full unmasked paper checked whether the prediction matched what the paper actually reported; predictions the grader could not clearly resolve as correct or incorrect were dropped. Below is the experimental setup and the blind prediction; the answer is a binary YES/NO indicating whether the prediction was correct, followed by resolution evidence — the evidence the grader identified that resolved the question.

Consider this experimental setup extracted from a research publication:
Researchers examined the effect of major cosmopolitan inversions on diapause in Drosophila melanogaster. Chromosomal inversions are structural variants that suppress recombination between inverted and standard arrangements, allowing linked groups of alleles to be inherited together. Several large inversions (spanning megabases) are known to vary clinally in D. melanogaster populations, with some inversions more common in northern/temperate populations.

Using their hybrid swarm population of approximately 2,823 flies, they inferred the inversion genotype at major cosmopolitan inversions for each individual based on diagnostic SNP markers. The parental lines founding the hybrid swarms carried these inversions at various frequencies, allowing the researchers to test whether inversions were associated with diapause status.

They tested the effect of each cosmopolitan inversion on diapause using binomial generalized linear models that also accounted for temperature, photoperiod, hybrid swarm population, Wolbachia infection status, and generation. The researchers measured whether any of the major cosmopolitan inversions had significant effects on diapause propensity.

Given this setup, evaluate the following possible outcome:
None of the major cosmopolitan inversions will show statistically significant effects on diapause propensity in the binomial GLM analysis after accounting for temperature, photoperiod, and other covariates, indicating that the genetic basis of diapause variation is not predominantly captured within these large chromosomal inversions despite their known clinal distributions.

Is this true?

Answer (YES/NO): YES